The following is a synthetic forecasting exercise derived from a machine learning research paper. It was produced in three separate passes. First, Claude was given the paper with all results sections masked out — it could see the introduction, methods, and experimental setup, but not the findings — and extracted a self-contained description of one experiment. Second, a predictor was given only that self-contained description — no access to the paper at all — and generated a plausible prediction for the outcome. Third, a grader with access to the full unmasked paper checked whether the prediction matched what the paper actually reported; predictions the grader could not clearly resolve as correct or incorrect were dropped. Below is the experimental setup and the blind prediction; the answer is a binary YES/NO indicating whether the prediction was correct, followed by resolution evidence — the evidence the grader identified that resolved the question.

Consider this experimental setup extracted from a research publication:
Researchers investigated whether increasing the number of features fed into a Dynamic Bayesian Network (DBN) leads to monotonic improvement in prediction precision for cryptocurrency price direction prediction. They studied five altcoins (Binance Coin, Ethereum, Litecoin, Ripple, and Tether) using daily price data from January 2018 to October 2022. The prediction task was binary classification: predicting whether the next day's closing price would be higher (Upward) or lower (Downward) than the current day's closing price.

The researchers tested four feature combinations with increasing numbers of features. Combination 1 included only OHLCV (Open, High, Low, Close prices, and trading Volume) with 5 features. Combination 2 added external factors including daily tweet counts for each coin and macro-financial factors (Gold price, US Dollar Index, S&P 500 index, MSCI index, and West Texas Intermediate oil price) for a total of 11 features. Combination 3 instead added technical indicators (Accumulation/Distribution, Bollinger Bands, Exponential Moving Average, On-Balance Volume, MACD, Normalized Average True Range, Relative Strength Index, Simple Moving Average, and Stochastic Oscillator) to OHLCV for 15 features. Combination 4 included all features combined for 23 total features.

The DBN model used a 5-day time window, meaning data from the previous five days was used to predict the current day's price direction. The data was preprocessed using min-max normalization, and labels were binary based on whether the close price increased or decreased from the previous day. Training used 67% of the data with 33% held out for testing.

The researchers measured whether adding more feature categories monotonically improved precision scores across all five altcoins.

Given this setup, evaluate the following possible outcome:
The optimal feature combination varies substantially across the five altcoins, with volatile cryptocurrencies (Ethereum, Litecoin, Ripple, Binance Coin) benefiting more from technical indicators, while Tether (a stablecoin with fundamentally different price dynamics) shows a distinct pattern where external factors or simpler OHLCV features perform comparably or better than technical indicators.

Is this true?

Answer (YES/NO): NO